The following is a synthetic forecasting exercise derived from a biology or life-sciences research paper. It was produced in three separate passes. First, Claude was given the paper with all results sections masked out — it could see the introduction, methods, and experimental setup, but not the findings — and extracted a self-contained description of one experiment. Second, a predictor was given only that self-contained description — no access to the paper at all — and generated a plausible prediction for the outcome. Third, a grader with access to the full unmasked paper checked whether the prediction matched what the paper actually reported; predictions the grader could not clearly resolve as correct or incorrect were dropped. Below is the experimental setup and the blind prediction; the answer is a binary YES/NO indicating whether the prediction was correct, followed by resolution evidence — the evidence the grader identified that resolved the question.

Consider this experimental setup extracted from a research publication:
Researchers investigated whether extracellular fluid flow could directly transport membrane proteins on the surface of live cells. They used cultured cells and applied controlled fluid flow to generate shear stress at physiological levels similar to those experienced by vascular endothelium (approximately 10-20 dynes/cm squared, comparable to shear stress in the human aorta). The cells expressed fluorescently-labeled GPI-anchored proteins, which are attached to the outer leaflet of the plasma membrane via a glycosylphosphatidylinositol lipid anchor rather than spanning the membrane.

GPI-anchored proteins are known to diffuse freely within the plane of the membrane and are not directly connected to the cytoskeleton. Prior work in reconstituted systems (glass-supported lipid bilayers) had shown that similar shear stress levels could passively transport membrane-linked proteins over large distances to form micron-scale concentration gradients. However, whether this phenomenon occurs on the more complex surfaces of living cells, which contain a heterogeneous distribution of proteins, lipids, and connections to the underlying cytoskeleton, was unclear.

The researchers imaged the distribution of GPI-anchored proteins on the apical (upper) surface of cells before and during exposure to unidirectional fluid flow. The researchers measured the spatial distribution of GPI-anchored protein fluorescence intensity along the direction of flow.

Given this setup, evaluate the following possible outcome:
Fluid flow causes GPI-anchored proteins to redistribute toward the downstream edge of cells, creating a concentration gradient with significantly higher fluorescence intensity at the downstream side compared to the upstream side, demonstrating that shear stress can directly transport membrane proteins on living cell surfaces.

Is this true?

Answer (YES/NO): YES